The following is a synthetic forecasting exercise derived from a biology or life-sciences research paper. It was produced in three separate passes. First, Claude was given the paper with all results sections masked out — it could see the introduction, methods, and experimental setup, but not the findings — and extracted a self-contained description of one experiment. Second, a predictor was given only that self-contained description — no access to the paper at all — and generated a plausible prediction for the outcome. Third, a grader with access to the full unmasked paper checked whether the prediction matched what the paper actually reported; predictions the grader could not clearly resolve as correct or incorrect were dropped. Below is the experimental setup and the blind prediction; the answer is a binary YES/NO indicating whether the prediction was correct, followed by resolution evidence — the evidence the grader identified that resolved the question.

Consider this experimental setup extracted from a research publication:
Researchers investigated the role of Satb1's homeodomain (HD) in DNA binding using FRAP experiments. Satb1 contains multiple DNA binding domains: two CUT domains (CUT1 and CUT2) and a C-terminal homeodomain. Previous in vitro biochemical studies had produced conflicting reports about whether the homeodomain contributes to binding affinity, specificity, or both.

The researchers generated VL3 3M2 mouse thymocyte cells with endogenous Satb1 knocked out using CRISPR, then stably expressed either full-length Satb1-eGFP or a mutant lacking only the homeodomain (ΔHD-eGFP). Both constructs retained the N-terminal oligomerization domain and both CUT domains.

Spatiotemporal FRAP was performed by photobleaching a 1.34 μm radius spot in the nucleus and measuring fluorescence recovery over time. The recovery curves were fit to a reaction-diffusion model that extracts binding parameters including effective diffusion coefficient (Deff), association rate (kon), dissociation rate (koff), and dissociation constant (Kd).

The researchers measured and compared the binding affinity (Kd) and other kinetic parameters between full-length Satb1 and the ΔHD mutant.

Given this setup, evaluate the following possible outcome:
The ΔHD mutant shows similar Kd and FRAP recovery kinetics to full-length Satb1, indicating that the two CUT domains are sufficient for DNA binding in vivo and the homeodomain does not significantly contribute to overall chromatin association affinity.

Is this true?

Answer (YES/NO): YES